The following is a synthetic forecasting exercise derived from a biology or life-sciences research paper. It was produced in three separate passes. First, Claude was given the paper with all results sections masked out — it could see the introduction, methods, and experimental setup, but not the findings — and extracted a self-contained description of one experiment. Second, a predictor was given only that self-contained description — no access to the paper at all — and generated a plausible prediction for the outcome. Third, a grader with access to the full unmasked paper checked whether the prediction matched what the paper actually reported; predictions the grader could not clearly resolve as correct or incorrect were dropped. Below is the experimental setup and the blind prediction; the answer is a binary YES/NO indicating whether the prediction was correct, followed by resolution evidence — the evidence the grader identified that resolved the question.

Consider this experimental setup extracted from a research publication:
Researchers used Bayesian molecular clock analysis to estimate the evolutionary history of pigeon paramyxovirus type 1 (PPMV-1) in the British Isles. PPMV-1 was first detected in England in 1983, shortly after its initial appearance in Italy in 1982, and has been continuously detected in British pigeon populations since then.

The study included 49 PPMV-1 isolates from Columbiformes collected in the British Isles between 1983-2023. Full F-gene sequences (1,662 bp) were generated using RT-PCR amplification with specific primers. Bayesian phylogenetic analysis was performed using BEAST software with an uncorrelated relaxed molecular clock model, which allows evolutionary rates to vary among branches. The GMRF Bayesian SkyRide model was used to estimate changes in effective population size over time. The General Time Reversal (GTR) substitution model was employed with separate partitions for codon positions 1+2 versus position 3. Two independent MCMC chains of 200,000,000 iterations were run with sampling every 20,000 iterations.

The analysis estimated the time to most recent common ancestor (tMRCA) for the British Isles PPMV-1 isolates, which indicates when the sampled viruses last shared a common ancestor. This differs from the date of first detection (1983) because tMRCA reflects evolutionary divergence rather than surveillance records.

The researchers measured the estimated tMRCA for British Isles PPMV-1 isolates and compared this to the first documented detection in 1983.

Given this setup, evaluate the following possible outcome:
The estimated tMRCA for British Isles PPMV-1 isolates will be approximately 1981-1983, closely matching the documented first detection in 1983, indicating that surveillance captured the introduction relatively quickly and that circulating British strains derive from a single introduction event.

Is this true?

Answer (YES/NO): NO